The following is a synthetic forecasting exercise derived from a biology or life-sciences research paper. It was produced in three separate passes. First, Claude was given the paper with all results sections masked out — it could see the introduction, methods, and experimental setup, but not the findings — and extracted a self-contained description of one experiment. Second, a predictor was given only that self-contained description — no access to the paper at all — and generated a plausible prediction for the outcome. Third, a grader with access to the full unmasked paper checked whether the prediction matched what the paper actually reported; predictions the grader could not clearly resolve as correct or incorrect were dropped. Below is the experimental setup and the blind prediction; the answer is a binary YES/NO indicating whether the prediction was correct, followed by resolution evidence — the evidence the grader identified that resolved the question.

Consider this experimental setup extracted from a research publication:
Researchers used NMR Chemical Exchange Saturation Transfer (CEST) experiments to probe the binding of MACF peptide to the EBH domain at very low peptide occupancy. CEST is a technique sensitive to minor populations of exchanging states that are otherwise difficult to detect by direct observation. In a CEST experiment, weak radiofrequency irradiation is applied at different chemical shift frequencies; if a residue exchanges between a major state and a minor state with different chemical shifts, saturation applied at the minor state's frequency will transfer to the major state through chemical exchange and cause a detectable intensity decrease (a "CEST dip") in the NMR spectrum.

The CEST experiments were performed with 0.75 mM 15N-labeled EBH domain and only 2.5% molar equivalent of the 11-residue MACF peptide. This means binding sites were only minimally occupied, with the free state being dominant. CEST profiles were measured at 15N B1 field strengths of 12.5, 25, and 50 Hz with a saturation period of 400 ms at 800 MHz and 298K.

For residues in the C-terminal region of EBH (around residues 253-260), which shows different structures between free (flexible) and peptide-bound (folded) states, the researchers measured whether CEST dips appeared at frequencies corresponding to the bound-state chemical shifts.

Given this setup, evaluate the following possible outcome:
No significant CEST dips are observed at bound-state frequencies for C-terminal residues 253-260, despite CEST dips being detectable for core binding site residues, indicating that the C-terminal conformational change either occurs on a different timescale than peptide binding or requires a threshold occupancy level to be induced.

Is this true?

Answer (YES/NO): NO